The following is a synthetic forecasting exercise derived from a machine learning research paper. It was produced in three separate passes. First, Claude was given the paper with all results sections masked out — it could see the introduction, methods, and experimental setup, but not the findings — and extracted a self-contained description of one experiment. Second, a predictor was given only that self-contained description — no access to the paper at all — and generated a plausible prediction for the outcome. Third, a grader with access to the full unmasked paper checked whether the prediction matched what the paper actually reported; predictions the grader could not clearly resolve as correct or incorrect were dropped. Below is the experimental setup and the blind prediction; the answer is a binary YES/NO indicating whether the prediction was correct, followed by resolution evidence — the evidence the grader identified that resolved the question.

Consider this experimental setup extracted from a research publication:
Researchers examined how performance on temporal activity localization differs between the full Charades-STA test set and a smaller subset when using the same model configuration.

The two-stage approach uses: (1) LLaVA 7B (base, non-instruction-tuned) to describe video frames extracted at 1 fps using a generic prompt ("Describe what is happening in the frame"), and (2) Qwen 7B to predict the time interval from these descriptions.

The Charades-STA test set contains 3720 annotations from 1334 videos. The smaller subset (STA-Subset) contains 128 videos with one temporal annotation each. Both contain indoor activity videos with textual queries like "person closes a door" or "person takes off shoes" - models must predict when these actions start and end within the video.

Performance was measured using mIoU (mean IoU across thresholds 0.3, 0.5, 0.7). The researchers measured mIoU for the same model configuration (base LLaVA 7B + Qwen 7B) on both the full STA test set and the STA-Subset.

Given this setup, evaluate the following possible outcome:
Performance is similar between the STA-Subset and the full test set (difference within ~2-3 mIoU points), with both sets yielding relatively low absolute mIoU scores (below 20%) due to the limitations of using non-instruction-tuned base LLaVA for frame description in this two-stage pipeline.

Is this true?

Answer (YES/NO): NO